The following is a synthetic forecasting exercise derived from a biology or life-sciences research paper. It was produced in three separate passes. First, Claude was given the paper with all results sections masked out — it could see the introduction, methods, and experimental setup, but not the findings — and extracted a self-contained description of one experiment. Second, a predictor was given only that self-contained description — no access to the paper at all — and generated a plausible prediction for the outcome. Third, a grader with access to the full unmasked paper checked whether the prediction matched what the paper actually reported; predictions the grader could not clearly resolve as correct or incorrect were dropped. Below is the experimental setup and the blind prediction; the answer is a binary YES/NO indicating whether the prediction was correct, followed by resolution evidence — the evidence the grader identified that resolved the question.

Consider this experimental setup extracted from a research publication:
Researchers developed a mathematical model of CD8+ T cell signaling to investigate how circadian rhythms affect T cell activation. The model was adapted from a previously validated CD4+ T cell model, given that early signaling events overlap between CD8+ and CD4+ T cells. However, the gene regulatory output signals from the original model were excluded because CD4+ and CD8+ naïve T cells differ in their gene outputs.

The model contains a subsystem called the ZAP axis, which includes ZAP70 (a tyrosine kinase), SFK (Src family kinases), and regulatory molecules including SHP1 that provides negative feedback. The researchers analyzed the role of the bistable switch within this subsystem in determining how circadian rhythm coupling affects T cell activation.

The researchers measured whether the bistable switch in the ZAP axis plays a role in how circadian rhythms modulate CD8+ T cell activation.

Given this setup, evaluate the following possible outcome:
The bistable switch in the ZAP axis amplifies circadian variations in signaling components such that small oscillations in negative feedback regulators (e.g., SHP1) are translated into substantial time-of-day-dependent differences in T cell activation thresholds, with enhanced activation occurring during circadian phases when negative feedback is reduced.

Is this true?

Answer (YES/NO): YES